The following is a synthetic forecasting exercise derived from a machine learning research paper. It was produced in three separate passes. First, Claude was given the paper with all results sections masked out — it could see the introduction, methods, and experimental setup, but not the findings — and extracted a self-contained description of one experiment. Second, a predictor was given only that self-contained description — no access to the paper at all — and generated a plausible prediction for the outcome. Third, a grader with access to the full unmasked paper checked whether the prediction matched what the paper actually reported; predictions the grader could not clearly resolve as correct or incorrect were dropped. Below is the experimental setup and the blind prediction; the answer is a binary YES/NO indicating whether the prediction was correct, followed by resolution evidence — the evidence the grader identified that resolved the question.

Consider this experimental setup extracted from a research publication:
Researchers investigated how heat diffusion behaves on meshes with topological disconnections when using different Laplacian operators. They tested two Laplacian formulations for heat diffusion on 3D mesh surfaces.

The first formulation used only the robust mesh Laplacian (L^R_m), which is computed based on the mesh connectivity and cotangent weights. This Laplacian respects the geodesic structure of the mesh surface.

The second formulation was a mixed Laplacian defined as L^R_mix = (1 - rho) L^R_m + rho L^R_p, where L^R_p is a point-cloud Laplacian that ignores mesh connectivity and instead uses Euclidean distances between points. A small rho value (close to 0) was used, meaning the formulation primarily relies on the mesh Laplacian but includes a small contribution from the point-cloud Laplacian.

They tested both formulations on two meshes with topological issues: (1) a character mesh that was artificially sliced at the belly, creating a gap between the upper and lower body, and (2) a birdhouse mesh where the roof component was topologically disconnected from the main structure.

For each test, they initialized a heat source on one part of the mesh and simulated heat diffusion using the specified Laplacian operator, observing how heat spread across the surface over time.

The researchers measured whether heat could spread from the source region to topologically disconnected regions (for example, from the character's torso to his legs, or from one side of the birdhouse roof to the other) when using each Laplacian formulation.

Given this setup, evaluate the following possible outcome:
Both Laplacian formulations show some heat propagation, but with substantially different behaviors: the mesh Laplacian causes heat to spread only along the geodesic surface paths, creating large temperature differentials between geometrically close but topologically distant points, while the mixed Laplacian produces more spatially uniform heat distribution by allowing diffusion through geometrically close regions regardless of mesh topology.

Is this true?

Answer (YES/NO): NO